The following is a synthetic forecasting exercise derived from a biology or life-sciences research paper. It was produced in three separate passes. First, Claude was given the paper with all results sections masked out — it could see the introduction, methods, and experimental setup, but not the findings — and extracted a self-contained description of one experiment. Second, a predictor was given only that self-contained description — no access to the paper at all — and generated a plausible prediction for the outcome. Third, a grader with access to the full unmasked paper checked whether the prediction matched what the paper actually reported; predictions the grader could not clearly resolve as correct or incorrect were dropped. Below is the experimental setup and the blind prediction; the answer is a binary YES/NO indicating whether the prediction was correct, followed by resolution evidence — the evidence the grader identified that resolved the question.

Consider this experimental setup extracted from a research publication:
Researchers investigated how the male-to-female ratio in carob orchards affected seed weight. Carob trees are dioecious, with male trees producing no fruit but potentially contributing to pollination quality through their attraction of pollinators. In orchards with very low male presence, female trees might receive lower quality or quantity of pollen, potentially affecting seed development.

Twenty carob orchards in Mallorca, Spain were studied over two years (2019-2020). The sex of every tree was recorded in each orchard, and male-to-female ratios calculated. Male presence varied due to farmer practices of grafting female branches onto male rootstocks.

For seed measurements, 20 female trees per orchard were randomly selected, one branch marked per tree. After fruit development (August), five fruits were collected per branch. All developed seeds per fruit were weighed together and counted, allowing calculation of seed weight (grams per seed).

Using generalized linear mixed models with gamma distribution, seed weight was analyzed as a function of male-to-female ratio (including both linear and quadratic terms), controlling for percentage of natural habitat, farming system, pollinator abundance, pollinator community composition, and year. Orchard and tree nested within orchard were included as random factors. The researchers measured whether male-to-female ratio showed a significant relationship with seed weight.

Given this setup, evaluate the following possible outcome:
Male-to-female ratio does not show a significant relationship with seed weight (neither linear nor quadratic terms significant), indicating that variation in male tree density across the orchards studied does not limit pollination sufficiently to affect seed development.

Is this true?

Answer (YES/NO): NO